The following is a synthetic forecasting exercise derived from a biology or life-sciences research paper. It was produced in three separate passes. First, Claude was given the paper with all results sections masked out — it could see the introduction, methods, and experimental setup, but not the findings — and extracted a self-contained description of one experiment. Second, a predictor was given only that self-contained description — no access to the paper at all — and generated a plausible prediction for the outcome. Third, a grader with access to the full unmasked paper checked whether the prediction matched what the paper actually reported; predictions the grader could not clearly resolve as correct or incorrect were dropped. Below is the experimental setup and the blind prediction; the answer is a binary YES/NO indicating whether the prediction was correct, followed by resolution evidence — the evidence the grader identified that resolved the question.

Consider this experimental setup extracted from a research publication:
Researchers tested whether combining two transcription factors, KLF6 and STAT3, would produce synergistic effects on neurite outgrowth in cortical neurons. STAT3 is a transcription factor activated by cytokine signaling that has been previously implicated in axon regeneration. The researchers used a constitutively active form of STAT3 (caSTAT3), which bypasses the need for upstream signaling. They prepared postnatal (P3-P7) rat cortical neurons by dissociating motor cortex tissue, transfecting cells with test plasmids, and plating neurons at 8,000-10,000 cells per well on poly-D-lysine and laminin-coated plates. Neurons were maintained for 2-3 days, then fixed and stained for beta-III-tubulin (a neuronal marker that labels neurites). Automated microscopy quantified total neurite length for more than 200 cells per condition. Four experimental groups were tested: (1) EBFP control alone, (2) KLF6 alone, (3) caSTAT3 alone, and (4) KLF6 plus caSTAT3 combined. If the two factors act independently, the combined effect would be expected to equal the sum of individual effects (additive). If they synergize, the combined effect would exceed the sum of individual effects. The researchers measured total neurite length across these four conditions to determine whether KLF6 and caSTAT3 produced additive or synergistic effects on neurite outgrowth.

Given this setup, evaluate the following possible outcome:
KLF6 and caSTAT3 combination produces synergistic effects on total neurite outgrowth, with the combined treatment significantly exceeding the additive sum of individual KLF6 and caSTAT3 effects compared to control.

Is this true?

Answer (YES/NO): YES